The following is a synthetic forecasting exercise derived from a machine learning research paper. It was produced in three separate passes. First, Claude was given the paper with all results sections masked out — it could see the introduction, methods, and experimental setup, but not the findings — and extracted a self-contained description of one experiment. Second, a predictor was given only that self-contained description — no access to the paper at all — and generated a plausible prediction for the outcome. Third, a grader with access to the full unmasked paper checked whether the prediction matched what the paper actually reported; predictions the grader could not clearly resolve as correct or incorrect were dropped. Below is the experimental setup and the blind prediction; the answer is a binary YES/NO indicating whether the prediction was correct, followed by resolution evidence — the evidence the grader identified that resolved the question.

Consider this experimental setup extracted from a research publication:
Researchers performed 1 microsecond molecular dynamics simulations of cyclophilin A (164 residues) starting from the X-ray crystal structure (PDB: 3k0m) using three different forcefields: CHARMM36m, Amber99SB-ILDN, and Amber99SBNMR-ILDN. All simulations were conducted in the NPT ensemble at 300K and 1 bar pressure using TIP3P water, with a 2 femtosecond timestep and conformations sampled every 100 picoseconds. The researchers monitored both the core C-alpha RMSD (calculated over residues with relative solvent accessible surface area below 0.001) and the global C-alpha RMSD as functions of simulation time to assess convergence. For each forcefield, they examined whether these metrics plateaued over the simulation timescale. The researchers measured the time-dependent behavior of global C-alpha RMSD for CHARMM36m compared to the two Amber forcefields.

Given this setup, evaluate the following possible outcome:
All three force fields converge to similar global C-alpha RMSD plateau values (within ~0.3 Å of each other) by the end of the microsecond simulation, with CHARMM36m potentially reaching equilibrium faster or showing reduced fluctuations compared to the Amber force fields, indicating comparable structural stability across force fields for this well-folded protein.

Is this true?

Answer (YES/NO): NO